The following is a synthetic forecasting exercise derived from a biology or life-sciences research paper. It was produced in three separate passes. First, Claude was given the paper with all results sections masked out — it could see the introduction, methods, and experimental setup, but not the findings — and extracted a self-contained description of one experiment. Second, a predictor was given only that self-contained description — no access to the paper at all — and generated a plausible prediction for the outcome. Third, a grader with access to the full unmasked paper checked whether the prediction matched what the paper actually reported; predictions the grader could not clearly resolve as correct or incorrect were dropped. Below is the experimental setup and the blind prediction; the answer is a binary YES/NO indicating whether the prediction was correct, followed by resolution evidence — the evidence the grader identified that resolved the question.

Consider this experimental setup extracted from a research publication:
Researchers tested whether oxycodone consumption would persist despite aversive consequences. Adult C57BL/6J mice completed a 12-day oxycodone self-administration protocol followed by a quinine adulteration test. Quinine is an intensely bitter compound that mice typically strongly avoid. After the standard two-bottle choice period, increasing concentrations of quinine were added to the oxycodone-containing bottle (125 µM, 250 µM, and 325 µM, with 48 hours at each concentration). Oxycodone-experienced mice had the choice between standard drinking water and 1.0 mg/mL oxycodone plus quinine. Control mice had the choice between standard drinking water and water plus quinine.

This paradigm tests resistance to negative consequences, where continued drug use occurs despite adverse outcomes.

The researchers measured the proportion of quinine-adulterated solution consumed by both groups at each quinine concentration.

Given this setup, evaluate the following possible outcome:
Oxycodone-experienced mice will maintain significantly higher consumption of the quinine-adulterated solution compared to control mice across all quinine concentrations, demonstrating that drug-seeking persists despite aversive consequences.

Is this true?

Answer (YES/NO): YES